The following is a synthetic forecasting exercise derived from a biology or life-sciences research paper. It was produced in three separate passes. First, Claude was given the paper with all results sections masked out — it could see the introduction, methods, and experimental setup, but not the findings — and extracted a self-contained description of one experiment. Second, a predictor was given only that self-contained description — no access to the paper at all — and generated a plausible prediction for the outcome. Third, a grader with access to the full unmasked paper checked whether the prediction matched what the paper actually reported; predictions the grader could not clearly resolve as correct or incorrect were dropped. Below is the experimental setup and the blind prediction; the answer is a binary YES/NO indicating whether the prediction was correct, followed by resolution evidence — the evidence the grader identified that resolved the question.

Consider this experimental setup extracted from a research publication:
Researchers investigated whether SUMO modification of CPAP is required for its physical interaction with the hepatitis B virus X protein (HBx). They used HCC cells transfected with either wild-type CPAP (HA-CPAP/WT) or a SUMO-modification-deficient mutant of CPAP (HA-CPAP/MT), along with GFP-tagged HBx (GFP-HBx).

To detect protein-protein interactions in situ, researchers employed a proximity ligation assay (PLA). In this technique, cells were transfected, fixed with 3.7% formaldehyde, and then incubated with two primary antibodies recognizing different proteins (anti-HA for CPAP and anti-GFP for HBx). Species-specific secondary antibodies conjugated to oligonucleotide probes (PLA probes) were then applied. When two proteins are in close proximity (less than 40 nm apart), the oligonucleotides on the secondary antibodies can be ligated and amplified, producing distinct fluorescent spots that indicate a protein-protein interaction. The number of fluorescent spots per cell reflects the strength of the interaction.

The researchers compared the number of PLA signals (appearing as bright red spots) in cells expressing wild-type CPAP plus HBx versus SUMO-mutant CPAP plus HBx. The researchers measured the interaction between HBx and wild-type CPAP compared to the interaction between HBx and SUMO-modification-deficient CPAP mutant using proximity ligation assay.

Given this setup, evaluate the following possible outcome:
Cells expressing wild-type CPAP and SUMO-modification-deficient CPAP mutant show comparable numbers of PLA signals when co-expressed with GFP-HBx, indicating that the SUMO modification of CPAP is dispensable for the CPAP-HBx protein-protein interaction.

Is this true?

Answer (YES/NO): NO